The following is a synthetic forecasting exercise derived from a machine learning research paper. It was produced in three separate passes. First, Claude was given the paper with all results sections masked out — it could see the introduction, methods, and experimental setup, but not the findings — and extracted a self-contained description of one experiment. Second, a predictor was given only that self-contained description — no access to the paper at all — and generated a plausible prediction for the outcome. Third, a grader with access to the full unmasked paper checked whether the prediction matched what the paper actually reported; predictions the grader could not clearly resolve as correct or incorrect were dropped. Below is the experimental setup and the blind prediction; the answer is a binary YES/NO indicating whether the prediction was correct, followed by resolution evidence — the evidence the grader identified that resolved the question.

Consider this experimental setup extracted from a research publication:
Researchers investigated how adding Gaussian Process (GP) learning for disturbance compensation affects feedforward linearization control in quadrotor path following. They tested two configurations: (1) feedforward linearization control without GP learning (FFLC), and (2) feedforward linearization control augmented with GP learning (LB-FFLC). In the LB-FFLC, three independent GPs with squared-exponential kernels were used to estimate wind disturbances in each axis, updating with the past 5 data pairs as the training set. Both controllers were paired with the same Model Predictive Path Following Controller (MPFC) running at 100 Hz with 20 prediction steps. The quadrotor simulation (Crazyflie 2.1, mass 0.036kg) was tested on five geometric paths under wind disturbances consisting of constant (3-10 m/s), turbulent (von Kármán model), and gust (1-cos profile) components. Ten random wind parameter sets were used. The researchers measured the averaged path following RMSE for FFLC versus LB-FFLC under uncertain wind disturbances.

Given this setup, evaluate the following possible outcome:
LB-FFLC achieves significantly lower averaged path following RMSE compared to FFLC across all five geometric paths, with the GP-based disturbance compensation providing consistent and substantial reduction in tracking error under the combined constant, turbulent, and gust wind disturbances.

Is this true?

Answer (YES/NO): NO